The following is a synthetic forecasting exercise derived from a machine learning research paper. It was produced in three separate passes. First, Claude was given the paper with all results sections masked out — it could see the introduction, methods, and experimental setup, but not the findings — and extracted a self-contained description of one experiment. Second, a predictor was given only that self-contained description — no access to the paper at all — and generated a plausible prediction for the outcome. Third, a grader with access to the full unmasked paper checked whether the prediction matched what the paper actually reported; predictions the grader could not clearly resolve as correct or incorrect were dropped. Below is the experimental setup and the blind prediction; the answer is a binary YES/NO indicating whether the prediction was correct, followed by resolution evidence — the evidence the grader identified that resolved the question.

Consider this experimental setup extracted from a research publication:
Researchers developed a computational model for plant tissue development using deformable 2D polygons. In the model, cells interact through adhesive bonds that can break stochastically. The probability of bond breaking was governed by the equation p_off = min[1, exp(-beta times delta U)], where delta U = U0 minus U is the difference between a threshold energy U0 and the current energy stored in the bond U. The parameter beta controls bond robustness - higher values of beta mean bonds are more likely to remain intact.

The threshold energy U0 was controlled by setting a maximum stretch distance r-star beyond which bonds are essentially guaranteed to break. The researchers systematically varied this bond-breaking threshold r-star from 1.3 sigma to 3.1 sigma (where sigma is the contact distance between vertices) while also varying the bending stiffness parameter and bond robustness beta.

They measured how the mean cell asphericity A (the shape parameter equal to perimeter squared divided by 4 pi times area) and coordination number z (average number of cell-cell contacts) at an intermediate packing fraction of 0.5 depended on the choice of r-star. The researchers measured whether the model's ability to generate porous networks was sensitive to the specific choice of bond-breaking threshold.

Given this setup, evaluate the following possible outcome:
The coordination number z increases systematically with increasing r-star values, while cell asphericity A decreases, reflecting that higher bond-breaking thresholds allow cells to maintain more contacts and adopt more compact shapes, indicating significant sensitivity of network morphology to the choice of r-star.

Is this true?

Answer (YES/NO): NO